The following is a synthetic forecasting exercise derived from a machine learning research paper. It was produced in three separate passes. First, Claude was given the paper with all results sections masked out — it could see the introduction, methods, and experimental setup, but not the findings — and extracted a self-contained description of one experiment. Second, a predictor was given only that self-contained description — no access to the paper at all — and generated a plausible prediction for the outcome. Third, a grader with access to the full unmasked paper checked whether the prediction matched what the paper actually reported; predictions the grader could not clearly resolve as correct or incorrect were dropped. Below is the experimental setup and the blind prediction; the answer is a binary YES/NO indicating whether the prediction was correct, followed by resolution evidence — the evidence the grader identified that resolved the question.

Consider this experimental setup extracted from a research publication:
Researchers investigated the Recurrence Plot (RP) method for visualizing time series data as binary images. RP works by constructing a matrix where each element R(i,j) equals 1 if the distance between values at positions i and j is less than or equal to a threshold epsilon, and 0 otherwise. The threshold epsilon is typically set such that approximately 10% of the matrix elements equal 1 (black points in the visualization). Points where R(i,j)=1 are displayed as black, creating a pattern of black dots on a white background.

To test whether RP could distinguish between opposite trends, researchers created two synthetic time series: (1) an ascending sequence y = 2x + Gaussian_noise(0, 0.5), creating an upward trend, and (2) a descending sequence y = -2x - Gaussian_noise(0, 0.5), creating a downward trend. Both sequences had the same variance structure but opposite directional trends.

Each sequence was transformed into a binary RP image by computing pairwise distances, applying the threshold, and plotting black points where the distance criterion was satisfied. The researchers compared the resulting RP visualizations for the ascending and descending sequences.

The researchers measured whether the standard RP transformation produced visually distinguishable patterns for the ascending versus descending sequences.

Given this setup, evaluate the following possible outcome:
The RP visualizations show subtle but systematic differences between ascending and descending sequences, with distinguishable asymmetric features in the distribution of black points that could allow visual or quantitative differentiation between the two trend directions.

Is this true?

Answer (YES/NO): NO